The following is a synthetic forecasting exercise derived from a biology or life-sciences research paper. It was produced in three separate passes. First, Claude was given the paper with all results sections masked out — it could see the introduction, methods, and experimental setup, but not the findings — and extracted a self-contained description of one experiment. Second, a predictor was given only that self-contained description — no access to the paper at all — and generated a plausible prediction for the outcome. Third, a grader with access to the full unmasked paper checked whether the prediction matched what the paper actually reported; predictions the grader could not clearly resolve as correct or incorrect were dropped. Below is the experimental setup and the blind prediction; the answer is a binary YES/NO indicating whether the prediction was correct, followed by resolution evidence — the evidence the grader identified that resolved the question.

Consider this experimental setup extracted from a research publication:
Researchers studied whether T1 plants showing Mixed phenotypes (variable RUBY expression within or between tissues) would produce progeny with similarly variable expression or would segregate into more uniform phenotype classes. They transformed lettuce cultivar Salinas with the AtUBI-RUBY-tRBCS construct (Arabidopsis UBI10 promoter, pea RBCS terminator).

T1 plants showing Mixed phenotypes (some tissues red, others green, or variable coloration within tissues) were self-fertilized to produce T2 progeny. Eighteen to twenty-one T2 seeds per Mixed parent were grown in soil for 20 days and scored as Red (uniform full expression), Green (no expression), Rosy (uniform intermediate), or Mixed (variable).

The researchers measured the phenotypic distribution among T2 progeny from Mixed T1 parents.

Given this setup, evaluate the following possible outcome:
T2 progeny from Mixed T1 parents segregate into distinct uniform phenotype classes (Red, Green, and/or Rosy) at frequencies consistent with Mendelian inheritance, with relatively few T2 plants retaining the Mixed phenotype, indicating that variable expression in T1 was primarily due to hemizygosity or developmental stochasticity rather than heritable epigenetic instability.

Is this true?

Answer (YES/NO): NO